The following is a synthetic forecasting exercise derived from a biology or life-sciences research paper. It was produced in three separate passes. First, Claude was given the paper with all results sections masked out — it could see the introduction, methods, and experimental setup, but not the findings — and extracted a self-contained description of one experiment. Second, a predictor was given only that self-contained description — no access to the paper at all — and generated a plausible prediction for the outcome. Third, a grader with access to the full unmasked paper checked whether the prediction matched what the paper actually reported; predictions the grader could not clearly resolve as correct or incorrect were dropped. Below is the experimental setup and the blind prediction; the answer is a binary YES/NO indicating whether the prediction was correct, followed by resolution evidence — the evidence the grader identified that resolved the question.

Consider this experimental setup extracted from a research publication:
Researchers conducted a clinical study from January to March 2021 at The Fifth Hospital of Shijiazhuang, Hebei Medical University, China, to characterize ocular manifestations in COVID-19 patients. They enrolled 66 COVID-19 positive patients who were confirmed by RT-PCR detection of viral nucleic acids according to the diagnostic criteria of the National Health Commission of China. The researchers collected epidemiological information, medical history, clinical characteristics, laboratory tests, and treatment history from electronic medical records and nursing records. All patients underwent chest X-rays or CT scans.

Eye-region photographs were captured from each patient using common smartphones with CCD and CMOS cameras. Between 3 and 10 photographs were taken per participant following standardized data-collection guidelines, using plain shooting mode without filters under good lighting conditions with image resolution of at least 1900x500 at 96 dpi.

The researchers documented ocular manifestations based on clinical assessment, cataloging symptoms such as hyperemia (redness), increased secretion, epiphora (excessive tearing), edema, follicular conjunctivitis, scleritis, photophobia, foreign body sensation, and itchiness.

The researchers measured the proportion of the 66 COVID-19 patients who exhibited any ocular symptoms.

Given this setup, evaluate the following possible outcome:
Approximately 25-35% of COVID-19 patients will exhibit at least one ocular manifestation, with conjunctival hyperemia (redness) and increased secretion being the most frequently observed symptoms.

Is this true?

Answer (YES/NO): NO